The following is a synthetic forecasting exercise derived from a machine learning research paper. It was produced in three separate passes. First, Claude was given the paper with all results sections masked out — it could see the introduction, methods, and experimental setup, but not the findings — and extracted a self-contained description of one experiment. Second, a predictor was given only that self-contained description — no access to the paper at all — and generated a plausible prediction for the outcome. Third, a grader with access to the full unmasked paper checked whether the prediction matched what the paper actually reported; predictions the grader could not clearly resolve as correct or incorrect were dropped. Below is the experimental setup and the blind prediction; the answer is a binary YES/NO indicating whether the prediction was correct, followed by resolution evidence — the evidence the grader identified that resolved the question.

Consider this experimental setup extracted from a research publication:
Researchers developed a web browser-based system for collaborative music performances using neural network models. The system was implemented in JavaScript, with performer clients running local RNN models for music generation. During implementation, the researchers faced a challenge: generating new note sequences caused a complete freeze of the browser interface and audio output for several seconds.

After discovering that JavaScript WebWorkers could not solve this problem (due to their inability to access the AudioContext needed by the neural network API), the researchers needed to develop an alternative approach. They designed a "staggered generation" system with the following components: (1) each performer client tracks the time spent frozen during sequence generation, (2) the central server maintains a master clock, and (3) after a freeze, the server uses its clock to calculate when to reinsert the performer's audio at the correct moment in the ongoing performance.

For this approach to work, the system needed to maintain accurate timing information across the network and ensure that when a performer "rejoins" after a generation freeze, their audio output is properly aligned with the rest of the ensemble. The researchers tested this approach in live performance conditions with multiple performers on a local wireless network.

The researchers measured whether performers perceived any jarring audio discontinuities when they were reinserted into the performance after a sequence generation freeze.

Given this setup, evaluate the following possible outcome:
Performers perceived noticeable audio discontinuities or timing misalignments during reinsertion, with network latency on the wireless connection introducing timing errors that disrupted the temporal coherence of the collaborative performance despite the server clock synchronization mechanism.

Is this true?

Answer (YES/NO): NO